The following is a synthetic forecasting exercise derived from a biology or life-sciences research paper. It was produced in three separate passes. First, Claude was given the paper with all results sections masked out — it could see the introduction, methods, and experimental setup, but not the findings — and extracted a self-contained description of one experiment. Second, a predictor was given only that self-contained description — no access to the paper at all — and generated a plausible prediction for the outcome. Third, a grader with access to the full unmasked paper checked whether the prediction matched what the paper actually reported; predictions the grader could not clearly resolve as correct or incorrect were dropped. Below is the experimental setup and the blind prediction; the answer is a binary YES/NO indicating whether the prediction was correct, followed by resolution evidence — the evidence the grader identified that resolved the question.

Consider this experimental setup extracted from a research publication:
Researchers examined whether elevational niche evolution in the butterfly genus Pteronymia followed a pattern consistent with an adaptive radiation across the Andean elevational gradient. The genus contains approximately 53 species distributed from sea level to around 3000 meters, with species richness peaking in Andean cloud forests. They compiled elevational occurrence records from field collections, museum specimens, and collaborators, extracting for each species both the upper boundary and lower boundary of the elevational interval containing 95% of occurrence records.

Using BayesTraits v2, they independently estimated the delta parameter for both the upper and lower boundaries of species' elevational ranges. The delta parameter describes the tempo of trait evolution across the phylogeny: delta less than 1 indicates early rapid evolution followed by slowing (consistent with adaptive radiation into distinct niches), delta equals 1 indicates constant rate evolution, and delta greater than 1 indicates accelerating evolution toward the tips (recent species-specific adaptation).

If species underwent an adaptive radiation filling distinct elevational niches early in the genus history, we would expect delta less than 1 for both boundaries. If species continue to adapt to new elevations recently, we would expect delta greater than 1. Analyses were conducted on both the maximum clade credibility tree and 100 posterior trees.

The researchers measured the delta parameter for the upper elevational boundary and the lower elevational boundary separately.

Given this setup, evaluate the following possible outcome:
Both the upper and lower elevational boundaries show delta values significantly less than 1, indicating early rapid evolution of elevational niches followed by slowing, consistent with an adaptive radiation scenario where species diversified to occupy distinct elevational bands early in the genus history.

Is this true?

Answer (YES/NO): NO